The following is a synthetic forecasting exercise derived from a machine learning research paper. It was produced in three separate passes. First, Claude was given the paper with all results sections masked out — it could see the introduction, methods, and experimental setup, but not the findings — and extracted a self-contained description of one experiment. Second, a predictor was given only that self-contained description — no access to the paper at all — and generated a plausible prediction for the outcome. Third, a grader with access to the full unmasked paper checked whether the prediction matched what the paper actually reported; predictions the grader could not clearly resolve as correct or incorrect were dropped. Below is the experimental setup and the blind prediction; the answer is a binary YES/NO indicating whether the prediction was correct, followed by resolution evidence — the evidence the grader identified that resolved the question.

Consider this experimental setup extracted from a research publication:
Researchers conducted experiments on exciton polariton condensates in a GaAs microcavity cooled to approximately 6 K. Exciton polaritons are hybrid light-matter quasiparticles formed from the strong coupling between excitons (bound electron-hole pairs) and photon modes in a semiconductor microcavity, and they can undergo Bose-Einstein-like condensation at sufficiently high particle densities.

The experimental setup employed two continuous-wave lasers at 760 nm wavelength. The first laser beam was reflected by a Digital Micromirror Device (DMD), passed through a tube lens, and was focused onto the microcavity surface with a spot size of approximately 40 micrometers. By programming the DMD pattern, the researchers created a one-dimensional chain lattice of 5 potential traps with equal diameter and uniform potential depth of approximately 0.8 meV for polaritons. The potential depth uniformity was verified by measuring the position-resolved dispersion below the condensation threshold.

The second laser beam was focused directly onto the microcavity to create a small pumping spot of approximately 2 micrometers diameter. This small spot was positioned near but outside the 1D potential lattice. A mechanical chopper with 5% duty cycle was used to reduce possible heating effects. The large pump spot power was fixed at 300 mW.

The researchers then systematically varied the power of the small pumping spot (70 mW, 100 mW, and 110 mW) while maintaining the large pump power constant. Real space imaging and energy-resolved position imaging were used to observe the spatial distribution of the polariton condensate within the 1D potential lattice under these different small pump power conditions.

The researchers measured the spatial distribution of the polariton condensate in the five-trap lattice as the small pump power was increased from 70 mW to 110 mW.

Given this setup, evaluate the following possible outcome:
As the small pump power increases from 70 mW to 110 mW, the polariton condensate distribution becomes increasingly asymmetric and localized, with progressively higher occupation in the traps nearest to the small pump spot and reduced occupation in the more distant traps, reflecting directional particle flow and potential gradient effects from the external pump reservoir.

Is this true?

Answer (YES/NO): NO